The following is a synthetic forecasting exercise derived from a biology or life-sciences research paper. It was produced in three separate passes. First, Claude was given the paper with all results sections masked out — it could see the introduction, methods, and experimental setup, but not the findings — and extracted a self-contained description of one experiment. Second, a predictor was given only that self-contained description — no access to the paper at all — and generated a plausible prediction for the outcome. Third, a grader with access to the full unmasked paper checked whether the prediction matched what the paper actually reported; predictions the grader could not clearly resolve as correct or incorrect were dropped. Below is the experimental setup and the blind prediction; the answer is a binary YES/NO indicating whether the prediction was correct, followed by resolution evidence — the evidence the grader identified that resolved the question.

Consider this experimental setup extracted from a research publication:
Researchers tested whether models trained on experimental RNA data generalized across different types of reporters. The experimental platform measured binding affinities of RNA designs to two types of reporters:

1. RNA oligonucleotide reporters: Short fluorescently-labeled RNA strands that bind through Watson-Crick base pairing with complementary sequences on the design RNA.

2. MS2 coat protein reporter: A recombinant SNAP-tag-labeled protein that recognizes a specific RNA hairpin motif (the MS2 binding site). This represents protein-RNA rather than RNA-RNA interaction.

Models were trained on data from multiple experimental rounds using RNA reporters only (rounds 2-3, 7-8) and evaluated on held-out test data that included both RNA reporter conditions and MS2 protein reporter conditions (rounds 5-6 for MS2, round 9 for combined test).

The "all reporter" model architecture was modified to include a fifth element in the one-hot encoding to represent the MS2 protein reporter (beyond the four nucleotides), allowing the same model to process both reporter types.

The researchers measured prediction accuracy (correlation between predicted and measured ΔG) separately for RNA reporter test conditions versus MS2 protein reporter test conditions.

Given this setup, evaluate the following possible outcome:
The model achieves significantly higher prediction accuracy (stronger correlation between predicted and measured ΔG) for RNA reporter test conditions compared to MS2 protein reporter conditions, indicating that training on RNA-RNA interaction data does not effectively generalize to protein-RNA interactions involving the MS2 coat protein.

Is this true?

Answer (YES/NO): YES